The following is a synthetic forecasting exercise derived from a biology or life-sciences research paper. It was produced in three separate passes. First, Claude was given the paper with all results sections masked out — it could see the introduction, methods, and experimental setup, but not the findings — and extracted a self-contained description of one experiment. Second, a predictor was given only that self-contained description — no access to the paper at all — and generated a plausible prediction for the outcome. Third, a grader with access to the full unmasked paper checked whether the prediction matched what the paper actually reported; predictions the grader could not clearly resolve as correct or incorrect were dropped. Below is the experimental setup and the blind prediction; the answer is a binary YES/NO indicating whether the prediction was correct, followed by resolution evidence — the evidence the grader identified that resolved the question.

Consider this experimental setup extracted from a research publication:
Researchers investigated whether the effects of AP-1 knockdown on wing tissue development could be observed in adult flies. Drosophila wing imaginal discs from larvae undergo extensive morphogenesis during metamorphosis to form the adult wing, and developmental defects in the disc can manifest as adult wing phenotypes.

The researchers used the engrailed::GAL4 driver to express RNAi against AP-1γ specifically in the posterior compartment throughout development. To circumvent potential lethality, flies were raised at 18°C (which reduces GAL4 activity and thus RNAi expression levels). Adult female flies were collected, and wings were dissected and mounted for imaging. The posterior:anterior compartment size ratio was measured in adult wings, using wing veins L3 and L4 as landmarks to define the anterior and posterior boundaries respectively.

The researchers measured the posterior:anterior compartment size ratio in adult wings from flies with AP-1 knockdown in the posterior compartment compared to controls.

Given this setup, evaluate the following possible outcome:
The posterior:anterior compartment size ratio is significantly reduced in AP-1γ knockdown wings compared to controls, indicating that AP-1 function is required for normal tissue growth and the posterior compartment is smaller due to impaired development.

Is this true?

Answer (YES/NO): YES